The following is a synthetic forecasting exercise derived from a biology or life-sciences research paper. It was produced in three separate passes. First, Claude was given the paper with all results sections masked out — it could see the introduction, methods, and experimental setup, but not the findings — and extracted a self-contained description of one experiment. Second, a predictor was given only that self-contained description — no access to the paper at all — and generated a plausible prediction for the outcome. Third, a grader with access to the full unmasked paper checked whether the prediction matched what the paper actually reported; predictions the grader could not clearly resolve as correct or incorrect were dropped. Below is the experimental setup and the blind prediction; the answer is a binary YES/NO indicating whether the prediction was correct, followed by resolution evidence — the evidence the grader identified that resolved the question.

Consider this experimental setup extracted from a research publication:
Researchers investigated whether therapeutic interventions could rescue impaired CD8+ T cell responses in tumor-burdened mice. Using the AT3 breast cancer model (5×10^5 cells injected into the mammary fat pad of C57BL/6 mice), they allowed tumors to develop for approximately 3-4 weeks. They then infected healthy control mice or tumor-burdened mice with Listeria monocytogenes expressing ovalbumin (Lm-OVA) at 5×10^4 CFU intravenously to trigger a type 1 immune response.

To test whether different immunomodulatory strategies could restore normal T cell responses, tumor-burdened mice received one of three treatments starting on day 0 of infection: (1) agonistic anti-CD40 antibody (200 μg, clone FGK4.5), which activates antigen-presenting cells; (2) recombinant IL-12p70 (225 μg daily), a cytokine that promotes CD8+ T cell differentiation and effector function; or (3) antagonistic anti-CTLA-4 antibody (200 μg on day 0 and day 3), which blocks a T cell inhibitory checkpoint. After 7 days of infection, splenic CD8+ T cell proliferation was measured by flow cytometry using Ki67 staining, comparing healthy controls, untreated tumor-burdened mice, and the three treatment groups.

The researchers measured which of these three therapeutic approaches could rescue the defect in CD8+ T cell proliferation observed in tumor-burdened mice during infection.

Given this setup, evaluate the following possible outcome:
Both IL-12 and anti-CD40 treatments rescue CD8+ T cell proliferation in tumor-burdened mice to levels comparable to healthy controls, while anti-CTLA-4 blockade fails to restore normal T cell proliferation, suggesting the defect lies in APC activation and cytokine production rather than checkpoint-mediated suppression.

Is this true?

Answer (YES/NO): NO